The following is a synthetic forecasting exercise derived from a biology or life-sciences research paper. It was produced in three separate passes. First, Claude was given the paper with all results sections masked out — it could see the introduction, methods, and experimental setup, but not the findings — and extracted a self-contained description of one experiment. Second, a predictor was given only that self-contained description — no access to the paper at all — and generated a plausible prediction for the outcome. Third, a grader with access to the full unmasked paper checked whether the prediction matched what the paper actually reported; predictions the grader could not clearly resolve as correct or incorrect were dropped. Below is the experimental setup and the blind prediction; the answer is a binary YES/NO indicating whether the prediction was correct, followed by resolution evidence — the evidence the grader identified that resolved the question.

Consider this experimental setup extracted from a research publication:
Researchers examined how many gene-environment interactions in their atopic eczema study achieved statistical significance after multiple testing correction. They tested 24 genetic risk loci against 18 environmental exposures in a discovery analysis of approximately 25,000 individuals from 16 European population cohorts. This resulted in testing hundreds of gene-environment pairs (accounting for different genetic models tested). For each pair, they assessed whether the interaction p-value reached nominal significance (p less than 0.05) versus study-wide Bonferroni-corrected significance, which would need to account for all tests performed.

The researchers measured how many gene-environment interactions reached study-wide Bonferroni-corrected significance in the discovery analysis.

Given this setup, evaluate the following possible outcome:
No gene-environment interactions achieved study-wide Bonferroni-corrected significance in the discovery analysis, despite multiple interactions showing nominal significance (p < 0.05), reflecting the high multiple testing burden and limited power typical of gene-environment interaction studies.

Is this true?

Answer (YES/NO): YES